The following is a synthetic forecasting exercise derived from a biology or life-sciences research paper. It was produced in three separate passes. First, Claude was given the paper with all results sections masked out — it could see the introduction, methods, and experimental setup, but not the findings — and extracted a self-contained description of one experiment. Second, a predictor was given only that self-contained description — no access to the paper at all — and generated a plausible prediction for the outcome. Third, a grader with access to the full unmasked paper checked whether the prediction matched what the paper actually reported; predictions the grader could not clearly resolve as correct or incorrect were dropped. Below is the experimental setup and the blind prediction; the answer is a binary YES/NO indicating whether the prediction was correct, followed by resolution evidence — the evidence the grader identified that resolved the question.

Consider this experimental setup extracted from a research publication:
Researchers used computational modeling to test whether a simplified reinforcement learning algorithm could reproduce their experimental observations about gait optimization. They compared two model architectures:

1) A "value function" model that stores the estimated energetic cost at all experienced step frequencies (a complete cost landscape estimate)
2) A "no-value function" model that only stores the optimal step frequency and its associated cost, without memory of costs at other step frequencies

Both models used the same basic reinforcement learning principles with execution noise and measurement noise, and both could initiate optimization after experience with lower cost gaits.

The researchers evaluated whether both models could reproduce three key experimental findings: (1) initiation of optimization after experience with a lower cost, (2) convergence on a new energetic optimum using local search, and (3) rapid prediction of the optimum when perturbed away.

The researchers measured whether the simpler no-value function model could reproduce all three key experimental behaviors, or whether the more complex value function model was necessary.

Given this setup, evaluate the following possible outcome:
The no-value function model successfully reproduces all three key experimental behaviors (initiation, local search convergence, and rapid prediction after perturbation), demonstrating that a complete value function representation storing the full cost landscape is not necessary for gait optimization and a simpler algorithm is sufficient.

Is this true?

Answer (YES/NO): YES